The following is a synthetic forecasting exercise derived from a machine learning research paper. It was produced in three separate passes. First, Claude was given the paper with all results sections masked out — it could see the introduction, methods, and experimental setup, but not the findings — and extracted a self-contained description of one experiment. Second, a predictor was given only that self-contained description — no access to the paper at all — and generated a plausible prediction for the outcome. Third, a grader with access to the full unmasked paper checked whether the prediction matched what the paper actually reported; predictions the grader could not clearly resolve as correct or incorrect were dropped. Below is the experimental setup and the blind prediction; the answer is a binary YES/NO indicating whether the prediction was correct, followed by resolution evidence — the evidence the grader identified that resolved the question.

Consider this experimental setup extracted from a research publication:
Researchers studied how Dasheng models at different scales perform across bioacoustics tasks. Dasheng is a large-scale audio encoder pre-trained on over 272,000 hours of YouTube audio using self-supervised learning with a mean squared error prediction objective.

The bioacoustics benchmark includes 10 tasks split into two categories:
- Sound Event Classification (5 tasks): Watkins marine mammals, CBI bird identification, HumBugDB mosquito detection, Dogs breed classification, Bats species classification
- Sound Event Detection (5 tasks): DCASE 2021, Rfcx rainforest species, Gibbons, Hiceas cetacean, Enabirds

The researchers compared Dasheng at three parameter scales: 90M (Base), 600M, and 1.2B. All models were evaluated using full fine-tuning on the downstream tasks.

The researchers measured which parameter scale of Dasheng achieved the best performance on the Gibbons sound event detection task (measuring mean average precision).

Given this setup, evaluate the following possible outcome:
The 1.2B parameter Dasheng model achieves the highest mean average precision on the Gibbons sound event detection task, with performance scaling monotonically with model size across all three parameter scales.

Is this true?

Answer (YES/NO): NO